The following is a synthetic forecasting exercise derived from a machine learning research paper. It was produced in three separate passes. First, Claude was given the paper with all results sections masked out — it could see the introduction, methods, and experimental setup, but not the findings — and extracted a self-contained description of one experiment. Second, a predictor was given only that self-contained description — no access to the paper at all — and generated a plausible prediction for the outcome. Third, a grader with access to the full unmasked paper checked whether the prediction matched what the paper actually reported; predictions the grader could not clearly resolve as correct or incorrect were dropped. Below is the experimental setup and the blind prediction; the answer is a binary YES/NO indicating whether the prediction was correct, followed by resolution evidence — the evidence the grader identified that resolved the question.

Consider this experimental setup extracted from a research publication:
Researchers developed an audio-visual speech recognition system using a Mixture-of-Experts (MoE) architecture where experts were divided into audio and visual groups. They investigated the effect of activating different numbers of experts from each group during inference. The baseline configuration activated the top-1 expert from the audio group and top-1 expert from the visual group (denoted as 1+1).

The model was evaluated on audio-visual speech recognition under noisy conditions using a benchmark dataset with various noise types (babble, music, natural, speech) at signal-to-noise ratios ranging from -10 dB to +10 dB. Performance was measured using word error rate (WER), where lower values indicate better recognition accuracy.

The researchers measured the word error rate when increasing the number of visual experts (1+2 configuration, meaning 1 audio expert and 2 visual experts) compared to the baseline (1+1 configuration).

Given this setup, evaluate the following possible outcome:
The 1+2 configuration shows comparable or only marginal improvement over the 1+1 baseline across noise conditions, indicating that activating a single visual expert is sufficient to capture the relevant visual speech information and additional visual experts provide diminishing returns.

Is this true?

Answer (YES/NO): NO